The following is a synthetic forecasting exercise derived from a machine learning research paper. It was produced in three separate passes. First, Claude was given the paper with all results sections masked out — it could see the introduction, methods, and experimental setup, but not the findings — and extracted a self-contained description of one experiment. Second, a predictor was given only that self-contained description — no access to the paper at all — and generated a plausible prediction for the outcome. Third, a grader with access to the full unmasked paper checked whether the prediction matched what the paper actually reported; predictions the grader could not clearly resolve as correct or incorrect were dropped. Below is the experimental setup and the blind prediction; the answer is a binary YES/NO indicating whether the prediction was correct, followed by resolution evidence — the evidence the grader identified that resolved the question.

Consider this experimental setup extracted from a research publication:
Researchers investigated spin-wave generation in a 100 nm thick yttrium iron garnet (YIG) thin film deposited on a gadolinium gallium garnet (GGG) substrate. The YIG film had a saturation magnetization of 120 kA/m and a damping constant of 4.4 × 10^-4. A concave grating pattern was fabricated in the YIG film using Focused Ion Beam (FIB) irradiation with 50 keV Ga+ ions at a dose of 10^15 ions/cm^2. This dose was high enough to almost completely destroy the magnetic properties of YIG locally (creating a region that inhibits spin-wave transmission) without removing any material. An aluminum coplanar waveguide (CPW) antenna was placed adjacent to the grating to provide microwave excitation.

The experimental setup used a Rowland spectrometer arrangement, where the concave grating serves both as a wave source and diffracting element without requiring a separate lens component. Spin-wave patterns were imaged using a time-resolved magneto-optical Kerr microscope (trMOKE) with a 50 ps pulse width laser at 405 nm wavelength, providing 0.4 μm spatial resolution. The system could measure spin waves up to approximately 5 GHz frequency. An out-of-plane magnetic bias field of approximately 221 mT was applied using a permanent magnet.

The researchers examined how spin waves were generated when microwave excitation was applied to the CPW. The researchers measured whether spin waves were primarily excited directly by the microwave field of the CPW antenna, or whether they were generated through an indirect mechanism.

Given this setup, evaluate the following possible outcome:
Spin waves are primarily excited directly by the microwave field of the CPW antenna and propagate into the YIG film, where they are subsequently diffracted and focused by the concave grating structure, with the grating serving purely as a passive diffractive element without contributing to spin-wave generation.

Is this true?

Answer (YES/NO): NO